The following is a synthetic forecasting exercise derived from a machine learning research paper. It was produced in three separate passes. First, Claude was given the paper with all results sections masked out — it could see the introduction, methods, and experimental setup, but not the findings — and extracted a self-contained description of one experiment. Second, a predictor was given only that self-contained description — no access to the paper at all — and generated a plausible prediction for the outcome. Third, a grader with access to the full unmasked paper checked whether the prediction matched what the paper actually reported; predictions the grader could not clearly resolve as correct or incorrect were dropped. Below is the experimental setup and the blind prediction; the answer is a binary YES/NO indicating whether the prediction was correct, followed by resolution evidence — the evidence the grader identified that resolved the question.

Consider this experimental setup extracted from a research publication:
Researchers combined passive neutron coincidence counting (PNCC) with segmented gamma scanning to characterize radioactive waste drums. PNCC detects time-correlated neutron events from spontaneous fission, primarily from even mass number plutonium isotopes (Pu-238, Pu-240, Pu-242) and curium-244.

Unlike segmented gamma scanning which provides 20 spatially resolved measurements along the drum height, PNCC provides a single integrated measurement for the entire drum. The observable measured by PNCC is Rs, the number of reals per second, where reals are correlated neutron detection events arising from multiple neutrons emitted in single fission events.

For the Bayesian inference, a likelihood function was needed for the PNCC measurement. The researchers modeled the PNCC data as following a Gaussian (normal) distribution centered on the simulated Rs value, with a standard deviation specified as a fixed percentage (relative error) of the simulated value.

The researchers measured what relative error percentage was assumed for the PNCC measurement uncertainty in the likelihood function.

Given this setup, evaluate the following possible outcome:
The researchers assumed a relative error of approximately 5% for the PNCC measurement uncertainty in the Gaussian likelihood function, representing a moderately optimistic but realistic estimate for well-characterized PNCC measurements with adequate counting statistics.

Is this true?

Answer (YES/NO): YES